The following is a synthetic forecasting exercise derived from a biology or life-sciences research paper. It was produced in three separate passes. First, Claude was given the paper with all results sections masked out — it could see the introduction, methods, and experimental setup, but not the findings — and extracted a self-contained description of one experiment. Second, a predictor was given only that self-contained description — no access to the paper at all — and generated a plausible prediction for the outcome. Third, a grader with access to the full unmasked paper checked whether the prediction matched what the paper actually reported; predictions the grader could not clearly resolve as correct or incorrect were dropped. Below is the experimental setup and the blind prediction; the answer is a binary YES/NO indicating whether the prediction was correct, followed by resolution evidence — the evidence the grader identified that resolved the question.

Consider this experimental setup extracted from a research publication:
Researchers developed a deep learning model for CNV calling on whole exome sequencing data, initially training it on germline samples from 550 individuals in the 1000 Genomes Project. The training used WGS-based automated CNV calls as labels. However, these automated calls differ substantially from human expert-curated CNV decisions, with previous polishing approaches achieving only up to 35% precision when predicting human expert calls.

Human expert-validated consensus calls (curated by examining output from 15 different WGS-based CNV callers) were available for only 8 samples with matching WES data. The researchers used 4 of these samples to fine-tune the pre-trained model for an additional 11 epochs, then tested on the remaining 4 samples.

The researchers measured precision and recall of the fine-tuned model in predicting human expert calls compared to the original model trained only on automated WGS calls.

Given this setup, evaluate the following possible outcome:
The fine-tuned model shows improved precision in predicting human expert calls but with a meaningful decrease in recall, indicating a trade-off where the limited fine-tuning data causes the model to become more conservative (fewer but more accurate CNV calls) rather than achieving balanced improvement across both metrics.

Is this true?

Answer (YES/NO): NO